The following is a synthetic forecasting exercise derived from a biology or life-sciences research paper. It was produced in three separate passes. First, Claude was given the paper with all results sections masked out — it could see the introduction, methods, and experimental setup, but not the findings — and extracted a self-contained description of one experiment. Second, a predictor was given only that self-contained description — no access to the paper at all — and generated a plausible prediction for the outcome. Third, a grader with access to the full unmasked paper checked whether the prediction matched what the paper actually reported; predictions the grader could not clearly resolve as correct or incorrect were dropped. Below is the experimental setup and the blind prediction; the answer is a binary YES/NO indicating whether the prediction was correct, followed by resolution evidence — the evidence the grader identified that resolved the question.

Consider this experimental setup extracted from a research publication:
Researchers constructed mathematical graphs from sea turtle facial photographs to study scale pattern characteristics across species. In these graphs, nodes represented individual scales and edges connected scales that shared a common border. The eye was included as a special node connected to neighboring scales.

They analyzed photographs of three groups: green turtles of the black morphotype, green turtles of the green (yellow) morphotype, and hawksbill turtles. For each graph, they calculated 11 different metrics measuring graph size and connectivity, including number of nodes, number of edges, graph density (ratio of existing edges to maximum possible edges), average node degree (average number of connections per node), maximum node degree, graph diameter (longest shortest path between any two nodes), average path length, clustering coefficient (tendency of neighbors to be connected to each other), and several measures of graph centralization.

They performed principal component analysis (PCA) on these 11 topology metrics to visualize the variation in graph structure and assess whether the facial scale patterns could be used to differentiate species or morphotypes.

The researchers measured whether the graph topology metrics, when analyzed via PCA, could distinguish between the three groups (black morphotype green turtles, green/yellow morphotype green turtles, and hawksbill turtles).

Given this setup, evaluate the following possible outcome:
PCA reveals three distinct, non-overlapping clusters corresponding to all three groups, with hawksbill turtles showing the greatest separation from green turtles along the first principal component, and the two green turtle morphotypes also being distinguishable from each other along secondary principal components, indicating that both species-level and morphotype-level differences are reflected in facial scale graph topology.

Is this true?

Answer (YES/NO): NO